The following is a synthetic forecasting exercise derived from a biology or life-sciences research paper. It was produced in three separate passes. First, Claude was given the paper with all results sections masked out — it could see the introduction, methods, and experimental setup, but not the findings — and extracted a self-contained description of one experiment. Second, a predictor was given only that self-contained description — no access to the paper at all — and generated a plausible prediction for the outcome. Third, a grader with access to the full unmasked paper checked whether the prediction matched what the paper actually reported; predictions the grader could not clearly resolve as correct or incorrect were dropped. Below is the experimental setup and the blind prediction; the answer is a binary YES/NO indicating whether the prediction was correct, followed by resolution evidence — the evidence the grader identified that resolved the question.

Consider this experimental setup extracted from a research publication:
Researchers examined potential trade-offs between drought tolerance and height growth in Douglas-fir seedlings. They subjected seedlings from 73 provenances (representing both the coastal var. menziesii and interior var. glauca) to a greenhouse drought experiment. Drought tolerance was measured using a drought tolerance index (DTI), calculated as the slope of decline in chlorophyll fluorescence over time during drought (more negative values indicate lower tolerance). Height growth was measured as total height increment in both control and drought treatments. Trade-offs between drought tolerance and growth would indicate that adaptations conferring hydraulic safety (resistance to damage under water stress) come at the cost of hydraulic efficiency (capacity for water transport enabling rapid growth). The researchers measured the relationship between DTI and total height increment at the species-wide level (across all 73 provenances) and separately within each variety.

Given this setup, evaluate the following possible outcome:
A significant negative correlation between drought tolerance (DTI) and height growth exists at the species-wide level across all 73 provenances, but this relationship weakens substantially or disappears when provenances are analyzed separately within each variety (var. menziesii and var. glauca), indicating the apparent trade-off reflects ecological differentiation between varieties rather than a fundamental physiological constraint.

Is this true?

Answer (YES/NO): YES